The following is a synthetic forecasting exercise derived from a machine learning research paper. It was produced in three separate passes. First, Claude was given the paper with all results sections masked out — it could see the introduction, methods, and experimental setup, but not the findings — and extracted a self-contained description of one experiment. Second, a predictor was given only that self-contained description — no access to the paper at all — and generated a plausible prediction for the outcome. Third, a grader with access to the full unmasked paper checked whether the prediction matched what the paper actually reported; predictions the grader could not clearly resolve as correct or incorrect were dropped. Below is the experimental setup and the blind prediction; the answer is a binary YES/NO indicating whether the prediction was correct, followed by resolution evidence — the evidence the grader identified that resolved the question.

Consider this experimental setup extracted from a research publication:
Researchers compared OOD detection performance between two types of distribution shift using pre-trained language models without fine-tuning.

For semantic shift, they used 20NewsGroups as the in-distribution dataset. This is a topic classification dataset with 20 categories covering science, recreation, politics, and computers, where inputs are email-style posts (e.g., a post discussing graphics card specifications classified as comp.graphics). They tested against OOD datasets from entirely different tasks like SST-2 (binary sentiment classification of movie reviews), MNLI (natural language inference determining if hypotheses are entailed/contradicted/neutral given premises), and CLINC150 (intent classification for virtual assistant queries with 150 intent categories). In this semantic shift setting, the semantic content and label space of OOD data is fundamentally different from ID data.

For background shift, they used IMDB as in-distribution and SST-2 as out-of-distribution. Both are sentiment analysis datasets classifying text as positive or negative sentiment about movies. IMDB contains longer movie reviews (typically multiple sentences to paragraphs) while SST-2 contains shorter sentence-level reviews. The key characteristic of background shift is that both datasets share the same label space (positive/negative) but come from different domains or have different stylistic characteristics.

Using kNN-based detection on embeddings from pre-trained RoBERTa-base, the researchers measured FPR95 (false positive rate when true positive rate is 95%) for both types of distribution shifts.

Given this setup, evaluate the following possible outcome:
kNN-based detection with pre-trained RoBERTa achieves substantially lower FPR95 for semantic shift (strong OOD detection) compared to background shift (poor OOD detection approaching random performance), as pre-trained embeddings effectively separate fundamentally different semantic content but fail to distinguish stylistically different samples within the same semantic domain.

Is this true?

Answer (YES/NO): NO